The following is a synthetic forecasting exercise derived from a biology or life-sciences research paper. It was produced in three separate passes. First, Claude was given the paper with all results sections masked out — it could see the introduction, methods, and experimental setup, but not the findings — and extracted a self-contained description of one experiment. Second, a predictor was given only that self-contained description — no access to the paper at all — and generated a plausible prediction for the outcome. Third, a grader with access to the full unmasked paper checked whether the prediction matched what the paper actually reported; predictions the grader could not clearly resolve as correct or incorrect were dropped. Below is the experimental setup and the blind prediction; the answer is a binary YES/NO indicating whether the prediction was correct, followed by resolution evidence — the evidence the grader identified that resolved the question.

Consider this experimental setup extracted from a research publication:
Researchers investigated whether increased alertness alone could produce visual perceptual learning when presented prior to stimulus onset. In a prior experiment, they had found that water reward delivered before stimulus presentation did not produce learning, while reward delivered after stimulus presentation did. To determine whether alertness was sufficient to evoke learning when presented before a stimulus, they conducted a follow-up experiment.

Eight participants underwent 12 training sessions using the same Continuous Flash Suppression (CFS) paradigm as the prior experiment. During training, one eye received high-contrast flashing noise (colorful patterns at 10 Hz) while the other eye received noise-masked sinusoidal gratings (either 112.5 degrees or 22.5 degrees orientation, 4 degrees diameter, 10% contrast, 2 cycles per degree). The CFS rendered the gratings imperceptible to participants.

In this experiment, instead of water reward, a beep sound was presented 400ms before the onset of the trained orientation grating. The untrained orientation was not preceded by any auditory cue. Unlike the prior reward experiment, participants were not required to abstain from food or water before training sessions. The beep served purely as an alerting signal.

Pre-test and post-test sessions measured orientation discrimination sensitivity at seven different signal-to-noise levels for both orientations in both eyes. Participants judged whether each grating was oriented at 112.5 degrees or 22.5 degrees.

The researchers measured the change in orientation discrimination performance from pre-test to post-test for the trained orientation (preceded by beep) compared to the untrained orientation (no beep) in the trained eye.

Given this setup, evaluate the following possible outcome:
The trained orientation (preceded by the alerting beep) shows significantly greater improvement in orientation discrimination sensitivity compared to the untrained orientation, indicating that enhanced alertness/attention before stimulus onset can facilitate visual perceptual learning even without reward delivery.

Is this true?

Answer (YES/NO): NO